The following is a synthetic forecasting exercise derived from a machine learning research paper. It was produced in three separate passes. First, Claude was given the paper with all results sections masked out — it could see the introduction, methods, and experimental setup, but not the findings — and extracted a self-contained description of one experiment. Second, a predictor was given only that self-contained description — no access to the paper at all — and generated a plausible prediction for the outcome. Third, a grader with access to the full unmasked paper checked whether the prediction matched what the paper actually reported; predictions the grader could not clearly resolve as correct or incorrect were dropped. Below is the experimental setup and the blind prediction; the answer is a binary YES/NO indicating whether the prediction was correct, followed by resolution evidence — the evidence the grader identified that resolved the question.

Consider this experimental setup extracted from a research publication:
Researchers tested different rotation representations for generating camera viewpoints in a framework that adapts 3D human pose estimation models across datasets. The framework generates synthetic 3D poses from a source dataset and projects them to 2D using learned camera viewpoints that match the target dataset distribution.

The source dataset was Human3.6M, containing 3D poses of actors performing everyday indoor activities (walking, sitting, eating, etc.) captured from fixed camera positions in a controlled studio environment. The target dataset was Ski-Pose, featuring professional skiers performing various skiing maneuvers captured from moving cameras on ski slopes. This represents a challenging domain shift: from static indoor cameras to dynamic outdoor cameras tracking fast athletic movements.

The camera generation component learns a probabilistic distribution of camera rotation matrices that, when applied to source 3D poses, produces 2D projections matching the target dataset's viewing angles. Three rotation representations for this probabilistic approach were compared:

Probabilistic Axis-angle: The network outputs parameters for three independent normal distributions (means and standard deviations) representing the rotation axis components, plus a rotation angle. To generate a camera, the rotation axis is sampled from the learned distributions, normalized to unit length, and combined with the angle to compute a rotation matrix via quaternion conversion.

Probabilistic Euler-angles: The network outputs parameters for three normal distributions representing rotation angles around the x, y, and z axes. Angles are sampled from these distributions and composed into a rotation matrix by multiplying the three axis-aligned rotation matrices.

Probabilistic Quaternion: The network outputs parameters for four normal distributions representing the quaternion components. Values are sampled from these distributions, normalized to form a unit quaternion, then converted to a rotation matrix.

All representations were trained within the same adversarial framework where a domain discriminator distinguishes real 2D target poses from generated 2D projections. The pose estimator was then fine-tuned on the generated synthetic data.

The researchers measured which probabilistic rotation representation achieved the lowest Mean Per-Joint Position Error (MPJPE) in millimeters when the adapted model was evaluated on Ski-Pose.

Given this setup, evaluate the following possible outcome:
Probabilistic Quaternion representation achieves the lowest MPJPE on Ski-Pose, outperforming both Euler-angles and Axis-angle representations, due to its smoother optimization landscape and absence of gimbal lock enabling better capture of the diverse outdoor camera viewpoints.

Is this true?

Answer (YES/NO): NO